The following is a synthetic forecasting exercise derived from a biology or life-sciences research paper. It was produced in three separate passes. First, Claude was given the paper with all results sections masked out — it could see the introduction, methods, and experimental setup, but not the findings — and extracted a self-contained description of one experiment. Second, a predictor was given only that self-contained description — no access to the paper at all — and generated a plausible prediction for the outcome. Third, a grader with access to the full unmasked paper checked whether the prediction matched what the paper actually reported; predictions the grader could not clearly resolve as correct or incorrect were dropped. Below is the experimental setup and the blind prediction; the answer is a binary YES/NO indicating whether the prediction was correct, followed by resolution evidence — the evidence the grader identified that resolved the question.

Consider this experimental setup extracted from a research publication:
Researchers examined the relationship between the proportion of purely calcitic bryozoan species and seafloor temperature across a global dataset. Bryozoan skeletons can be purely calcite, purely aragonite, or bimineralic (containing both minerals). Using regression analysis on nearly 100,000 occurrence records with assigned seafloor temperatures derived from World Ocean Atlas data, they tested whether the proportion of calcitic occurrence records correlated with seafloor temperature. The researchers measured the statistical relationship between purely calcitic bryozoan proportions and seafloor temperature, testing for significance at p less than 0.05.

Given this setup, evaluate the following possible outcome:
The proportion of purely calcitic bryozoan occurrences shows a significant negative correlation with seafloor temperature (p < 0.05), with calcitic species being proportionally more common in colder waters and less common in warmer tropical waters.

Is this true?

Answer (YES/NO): YES